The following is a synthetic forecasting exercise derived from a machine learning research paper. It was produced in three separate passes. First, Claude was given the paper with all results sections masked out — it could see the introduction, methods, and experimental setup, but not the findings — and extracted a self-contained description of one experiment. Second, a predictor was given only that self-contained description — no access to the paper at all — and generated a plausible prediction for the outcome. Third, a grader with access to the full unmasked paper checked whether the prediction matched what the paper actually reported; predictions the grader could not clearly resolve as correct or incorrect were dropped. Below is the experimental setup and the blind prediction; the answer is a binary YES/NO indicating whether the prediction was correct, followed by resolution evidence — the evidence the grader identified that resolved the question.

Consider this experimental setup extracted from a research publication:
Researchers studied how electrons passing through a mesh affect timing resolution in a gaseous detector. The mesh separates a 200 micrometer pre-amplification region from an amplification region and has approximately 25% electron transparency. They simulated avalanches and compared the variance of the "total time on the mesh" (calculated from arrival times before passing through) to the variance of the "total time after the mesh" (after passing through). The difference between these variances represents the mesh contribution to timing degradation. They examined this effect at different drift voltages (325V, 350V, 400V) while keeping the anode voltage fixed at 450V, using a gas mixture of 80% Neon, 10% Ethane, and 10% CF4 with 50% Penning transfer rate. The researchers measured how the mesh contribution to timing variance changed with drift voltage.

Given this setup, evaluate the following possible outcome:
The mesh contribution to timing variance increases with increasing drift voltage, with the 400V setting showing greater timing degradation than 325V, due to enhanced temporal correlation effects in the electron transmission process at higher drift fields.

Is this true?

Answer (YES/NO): NO